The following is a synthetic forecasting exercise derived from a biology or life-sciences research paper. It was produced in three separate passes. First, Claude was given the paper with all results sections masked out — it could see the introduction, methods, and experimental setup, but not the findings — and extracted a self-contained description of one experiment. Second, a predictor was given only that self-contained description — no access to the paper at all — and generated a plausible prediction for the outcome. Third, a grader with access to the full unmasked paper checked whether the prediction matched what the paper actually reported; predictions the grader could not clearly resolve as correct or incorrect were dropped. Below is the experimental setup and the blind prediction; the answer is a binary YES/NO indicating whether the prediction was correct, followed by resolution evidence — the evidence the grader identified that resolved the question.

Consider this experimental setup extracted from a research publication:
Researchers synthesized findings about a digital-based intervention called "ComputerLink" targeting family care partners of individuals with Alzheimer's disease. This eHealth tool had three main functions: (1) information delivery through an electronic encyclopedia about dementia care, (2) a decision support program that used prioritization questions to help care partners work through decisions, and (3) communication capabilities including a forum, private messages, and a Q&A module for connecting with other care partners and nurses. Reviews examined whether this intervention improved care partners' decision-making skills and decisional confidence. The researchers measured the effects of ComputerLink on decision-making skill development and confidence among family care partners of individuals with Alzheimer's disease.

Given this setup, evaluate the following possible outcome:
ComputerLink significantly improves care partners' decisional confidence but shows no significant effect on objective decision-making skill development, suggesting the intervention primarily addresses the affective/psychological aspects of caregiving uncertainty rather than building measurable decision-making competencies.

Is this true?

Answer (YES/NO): YES